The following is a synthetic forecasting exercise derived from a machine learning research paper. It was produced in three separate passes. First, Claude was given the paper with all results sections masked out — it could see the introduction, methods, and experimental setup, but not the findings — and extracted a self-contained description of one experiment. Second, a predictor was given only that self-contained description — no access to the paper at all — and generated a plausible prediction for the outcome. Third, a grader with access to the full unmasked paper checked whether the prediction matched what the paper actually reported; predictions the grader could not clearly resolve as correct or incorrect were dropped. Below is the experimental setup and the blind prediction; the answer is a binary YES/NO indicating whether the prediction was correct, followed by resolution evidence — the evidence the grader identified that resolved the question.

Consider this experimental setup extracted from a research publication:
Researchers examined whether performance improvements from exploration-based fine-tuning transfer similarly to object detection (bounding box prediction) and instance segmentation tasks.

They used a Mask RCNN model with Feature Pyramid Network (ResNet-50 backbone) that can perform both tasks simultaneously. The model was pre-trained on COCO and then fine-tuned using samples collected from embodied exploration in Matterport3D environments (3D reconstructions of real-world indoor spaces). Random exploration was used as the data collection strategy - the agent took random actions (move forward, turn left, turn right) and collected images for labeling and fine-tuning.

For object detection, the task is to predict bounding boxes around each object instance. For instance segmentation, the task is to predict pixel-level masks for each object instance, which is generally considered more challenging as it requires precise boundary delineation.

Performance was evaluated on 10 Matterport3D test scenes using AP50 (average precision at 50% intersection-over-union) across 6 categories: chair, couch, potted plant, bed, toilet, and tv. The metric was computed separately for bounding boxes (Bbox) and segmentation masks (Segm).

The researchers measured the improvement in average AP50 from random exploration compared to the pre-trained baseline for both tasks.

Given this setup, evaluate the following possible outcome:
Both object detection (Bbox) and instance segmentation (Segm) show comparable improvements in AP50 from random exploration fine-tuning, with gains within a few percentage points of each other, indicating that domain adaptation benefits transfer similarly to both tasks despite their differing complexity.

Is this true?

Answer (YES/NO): NO